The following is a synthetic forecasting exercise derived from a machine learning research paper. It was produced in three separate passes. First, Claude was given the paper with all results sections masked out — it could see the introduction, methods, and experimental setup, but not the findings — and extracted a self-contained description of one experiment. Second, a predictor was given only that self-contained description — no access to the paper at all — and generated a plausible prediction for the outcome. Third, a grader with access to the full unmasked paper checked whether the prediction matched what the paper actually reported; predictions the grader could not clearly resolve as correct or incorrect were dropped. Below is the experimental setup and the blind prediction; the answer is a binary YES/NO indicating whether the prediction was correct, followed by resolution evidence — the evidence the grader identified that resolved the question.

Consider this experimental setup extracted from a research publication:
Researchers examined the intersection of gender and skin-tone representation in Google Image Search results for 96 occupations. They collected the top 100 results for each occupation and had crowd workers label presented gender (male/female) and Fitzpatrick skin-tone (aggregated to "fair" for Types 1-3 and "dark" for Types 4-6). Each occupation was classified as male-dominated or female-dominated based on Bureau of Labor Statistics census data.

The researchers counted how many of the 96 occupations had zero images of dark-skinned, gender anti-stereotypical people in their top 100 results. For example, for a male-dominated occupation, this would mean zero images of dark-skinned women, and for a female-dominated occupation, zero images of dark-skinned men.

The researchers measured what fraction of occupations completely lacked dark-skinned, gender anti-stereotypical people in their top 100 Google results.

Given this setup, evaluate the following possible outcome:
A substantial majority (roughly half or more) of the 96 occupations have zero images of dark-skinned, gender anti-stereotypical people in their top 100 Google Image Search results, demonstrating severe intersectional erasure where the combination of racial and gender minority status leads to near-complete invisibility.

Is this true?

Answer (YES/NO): NO